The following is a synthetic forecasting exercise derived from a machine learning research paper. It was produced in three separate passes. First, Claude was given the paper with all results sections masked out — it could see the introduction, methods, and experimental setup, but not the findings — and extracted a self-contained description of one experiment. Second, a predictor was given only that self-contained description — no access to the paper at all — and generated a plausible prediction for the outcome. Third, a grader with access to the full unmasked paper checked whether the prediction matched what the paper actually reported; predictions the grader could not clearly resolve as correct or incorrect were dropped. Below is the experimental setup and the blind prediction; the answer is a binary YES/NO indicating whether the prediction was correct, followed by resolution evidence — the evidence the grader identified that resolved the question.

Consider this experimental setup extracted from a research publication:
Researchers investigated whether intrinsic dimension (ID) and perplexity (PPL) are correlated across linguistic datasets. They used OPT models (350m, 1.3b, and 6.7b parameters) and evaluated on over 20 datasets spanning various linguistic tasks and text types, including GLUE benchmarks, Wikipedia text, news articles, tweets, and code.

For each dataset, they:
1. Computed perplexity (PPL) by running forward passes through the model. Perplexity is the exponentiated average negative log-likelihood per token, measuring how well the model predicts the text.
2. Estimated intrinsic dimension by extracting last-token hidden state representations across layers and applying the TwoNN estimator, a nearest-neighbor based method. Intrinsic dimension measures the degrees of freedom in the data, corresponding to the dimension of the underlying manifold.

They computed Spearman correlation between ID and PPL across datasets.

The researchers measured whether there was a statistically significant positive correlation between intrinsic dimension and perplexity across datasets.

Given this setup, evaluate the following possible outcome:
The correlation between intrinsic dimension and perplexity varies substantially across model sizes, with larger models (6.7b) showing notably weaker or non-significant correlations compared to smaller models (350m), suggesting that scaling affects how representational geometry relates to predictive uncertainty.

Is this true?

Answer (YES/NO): YES